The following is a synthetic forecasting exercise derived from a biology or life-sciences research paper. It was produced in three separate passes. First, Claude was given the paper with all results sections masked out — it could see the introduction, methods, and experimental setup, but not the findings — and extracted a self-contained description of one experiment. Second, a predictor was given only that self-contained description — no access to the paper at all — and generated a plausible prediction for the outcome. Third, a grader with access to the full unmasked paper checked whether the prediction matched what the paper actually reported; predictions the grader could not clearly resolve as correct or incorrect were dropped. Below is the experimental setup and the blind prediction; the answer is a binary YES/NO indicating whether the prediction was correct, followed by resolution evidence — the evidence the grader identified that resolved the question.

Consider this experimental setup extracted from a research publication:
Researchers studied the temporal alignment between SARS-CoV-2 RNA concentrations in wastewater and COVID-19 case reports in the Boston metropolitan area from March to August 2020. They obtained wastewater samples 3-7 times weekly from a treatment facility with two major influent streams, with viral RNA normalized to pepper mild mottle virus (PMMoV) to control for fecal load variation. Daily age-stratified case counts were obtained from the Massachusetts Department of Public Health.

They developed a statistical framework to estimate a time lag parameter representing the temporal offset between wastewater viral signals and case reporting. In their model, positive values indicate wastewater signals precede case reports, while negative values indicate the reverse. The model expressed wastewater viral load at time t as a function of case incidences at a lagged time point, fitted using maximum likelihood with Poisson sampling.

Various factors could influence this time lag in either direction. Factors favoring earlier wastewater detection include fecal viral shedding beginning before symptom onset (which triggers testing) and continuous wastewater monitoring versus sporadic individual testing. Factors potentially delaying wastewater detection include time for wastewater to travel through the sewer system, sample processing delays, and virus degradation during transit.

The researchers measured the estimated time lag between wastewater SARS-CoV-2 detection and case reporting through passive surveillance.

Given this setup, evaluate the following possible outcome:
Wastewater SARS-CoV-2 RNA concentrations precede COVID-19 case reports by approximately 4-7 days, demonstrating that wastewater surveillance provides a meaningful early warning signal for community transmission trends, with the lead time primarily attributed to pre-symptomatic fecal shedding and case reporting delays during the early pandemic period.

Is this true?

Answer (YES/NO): NO